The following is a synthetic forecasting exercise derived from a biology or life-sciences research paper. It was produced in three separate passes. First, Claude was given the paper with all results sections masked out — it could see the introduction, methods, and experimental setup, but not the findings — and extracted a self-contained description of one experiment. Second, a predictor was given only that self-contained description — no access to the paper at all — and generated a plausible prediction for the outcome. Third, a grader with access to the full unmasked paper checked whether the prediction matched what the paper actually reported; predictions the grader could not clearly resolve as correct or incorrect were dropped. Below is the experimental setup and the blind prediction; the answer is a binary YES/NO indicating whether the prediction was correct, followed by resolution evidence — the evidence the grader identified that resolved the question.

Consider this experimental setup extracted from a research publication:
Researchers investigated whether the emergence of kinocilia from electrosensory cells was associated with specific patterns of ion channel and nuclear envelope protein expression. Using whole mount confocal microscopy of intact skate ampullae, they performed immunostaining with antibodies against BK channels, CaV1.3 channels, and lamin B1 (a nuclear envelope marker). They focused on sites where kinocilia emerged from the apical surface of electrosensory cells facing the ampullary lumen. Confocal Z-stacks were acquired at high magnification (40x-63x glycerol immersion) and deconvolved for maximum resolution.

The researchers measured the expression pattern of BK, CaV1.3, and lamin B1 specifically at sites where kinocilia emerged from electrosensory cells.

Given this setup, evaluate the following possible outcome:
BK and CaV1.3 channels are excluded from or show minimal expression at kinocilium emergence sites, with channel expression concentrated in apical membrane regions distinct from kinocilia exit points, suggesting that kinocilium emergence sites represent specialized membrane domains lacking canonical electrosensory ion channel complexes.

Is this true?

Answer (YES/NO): NO